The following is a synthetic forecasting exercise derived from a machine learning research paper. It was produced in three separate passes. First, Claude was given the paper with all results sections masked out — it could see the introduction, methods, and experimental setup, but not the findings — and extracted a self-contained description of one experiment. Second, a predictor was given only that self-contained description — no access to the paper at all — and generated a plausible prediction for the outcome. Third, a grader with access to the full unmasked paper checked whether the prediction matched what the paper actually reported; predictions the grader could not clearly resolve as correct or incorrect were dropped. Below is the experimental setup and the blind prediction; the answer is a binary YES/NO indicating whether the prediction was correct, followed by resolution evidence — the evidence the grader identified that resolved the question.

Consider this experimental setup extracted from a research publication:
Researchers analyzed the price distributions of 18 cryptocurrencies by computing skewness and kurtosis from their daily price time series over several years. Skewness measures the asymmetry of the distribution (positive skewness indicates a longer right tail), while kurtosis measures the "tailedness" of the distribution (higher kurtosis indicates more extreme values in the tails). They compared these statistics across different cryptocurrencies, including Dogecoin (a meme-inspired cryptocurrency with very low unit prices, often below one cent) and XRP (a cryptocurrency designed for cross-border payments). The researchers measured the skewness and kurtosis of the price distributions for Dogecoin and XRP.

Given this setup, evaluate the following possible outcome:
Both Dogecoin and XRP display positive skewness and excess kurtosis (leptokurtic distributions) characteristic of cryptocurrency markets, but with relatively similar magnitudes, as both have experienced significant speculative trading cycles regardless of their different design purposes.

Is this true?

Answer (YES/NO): NO